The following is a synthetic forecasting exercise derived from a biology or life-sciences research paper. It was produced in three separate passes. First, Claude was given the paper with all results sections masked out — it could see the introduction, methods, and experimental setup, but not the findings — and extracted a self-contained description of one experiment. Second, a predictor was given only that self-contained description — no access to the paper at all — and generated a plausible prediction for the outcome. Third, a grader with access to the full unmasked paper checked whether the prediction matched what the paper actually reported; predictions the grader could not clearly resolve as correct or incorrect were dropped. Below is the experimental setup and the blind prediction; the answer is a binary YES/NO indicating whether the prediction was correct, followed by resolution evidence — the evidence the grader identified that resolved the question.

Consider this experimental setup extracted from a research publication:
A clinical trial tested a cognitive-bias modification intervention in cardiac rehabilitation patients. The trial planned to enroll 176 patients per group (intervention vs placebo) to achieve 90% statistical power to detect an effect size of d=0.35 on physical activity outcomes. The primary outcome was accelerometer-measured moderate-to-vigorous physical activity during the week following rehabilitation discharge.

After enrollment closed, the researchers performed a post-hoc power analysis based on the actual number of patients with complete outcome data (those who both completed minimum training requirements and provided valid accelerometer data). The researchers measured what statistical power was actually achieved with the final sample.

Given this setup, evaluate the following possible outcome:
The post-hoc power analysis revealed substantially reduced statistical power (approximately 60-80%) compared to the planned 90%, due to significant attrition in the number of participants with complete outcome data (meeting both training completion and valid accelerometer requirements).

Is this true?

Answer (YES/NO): NO